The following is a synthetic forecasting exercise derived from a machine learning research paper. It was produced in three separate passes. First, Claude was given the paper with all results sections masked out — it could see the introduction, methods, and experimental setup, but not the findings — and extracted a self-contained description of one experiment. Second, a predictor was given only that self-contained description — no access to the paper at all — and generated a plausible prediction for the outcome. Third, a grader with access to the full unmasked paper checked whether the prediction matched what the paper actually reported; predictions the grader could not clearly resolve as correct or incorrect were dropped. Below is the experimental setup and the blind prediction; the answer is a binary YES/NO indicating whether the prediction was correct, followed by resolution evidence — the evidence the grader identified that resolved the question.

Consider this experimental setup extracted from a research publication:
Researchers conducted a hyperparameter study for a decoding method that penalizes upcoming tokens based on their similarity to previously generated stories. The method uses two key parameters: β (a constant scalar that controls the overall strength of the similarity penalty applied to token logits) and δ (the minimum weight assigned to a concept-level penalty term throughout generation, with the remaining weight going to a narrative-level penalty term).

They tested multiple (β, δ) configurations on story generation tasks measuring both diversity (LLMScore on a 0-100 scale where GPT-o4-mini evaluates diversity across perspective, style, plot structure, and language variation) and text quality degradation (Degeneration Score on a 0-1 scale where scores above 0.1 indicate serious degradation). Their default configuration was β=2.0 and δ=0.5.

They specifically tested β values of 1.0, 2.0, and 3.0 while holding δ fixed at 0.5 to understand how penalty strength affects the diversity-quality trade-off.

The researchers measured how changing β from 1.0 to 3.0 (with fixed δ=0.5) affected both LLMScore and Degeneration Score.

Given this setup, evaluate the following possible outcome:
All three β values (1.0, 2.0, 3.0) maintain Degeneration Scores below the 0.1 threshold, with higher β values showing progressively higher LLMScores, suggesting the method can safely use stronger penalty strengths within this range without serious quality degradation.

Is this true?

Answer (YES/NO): NO